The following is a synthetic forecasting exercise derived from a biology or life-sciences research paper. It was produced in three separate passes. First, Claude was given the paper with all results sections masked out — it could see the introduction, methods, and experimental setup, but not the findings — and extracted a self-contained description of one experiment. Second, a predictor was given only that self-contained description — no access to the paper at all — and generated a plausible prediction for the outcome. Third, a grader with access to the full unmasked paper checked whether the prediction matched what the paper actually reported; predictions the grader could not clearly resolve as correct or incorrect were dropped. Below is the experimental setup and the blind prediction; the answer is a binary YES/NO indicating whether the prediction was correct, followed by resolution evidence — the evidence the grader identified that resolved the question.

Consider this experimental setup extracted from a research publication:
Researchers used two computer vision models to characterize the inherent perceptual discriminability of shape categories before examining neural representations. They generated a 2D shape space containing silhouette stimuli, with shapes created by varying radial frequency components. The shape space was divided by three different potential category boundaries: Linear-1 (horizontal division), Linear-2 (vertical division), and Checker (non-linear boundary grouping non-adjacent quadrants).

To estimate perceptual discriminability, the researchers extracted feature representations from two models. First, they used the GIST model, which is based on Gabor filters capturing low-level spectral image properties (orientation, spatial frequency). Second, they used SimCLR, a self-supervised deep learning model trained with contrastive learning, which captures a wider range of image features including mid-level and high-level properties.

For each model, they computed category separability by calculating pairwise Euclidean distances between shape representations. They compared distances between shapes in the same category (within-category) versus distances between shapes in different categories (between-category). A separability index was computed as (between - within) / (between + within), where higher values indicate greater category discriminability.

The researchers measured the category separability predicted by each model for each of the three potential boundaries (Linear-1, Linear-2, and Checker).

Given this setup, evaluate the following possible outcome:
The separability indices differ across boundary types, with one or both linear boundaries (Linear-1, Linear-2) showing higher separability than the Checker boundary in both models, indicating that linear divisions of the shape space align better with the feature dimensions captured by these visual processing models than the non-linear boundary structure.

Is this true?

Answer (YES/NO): YES